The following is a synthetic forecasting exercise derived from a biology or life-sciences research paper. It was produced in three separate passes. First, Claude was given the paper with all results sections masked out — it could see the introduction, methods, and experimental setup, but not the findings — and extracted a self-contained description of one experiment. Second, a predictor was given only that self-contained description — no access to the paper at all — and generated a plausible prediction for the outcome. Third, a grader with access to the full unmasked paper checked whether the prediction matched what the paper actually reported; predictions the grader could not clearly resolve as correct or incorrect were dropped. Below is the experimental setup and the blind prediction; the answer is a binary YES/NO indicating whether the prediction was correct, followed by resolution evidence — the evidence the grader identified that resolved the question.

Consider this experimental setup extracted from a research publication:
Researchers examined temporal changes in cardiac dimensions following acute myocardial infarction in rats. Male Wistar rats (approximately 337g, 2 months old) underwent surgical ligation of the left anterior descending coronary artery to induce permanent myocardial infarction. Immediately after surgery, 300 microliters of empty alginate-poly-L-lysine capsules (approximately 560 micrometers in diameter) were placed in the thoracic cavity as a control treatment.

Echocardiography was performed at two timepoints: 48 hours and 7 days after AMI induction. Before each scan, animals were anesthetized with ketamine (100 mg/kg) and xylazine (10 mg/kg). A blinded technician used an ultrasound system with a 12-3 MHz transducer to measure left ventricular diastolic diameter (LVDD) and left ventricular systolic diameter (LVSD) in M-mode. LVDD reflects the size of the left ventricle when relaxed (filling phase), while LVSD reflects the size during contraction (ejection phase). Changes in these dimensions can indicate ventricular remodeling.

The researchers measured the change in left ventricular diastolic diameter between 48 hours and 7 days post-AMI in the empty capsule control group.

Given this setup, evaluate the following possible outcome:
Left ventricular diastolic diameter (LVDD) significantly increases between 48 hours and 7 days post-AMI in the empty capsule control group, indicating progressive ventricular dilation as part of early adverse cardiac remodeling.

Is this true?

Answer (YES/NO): YES